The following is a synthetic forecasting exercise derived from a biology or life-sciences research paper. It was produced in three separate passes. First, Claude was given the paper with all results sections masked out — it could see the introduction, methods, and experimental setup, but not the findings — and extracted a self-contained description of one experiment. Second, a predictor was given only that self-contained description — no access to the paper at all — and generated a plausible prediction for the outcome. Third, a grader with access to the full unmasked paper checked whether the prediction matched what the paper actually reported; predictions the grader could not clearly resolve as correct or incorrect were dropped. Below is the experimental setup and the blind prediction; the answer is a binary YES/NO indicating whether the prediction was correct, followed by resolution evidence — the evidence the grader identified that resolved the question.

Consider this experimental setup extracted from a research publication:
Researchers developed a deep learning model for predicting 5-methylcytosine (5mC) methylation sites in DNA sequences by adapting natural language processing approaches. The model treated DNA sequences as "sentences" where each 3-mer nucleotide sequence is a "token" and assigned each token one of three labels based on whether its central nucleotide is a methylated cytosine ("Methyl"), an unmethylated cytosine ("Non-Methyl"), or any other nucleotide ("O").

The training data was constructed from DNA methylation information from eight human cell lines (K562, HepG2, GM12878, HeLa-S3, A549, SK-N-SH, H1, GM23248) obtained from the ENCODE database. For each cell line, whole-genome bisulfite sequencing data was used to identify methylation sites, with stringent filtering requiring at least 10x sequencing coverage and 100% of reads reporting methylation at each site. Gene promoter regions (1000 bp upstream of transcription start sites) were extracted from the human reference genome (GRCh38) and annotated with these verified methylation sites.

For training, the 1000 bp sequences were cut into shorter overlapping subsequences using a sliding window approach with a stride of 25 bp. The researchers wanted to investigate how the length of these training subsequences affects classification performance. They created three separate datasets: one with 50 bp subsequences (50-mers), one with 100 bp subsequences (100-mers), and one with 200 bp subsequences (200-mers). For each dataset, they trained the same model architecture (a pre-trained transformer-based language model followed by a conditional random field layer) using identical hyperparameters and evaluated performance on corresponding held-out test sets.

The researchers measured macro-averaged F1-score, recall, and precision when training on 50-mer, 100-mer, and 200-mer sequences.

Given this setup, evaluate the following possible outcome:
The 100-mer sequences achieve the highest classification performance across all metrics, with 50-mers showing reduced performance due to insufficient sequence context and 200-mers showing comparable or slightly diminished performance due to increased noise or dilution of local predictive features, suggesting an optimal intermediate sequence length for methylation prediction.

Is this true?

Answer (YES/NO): NO